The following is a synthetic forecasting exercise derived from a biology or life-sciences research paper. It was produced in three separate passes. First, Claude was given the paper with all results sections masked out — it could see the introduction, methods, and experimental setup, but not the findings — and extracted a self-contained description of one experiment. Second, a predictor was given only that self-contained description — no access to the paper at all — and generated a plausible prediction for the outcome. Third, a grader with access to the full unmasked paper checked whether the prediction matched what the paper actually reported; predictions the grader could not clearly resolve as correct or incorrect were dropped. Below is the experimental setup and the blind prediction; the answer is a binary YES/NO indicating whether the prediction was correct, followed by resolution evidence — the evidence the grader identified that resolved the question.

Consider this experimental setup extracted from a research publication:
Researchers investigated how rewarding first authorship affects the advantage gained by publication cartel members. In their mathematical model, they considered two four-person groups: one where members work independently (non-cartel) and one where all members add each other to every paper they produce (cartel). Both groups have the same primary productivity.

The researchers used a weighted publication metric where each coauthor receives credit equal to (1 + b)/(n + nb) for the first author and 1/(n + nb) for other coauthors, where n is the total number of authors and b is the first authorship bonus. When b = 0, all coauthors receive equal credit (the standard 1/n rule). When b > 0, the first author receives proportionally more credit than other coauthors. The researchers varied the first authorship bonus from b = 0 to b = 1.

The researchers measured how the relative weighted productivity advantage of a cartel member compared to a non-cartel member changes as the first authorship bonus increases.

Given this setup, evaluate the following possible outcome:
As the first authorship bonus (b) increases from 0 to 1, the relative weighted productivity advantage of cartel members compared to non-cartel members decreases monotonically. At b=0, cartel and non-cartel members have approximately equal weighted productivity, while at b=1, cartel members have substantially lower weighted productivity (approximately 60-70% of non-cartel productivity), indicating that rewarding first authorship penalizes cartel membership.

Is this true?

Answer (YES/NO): NO